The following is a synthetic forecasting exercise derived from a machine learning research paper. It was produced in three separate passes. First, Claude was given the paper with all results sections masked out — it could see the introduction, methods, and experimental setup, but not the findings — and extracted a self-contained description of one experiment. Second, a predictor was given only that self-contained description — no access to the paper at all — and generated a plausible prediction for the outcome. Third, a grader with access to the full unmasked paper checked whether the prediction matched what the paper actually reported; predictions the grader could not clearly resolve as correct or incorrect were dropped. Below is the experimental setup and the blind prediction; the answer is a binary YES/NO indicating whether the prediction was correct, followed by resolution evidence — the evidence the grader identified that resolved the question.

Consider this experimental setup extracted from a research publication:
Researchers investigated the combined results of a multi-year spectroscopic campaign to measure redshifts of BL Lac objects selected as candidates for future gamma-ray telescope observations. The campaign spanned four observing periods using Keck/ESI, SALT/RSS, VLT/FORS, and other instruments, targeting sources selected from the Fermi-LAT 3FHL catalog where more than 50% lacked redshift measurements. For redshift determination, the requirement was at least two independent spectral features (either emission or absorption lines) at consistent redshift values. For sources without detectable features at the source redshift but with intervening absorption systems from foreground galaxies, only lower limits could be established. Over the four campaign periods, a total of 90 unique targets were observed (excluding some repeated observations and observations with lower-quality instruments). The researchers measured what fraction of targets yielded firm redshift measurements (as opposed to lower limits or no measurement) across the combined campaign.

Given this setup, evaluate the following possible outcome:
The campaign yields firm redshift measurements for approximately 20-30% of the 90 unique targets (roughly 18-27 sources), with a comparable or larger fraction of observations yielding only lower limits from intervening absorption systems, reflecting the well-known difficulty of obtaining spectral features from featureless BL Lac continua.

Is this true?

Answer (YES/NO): NO